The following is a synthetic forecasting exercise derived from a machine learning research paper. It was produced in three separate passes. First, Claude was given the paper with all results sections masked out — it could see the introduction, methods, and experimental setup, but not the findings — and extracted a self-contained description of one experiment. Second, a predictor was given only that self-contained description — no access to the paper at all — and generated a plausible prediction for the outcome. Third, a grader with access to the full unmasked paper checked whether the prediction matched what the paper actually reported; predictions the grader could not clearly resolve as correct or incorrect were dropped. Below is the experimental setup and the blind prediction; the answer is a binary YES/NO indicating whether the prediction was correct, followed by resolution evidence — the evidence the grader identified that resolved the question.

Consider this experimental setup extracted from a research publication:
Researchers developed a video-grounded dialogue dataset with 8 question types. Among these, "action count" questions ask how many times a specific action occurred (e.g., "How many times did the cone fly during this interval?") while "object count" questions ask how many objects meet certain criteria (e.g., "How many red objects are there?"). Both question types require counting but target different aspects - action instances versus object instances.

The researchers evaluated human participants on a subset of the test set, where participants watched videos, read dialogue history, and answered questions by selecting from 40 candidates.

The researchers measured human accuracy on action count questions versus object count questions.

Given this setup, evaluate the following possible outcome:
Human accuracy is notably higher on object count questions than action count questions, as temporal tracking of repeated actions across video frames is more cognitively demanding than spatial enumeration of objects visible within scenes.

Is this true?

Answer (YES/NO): YES